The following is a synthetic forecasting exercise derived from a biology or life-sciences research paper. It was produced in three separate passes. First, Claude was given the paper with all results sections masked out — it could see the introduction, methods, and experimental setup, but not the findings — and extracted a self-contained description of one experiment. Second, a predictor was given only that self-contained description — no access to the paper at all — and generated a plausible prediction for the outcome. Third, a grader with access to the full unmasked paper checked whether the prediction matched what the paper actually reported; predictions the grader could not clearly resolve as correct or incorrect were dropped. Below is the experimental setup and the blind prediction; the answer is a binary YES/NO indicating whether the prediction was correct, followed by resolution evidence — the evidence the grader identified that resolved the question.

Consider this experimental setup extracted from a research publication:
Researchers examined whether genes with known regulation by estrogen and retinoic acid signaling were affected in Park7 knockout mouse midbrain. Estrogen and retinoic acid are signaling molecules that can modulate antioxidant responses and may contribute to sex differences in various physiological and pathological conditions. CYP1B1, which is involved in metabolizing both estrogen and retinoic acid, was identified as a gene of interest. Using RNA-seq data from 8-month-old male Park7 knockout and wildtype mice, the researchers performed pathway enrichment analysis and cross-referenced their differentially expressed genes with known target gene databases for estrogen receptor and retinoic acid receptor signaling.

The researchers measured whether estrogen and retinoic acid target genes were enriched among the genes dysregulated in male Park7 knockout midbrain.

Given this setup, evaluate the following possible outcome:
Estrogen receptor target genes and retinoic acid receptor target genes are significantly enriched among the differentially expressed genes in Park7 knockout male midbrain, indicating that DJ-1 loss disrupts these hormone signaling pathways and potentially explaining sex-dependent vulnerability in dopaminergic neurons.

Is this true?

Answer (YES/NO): YES